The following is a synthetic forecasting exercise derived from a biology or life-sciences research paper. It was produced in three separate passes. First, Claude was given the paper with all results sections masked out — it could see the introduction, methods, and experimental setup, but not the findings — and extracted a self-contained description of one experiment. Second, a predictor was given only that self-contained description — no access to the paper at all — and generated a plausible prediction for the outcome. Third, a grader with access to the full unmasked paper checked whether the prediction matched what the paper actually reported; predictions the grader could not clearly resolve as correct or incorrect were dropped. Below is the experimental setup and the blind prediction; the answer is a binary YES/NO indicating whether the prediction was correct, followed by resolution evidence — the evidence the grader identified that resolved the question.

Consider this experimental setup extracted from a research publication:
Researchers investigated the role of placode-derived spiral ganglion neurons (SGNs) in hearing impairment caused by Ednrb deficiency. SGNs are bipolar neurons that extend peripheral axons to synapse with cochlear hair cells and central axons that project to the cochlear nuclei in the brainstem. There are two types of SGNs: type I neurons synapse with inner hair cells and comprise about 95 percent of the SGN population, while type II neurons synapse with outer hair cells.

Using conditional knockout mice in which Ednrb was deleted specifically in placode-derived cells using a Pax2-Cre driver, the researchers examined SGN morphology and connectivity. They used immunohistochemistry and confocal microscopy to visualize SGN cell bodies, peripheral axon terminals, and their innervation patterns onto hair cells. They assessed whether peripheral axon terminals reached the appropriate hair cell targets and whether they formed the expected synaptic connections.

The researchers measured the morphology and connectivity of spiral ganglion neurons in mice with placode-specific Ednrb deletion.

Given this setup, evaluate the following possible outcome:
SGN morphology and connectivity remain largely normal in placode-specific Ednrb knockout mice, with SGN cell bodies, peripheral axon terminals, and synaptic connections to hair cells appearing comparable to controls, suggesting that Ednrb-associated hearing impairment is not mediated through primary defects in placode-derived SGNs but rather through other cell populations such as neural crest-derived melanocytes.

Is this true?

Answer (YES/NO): NO